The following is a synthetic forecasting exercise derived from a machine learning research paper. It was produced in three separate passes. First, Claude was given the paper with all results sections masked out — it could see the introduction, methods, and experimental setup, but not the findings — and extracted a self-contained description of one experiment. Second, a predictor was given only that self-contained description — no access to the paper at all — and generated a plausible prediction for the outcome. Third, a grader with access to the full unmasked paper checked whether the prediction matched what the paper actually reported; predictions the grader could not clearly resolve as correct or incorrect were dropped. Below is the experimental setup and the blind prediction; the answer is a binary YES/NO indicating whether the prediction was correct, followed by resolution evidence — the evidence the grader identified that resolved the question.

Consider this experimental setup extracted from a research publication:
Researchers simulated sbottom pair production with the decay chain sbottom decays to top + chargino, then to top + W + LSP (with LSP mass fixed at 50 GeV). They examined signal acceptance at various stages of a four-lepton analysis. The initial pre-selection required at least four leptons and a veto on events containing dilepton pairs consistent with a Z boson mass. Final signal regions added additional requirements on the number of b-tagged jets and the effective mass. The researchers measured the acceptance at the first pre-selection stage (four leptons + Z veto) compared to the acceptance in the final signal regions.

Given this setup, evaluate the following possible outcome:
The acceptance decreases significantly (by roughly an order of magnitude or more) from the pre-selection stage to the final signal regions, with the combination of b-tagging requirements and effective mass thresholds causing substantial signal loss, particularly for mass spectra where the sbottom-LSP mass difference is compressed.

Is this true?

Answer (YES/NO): YES